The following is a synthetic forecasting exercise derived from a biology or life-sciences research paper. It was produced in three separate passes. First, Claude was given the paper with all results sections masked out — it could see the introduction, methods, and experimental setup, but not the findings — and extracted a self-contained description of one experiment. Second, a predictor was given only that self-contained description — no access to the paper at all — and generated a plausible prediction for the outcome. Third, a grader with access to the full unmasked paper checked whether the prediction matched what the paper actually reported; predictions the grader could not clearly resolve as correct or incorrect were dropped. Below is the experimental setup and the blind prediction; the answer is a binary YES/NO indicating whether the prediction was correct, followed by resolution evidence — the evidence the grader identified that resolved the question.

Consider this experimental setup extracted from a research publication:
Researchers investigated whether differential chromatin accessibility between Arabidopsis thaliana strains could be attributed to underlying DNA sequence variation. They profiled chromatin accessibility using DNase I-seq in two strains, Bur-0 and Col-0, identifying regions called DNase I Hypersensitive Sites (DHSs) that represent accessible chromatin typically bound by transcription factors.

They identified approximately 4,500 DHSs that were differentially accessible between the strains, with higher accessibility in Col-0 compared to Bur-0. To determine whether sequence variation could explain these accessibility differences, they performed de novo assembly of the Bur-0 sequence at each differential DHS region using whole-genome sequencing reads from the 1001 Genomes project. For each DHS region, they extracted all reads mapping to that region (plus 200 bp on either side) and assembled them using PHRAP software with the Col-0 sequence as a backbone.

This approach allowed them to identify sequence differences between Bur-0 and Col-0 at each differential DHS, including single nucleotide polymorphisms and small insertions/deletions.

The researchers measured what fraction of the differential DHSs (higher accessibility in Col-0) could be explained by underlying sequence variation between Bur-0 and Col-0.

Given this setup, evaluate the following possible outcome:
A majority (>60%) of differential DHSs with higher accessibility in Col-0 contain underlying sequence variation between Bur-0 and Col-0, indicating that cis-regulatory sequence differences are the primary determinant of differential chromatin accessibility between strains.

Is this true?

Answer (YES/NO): NO